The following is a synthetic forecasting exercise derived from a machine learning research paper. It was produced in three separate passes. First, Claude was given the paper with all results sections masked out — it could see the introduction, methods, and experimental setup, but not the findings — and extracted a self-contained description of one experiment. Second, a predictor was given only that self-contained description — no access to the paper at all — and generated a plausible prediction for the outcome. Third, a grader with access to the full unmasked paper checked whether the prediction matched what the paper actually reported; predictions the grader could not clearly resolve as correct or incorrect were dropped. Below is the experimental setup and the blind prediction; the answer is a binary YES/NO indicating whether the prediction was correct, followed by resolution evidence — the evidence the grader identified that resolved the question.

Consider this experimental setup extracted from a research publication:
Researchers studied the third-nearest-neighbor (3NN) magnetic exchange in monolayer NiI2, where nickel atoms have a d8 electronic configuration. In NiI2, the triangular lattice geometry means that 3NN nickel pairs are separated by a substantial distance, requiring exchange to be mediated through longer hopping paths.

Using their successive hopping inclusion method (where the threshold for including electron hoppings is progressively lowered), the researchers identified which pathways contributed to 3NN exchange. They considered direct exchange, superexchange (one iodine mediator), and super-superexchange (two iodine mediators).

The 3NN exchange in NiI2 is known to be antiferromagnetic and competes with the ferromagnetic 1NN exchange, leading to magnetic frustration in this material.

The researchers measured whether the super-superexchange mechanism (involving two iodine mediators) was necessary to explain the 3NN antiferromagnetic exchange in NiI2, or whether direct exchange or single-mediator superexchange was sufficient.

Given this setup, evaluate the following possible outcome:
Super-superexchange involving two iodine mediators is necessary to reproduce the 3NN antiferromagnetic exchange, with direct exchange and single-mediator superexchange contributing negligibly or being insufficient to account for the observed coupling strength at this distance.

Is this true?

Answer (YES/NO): YES